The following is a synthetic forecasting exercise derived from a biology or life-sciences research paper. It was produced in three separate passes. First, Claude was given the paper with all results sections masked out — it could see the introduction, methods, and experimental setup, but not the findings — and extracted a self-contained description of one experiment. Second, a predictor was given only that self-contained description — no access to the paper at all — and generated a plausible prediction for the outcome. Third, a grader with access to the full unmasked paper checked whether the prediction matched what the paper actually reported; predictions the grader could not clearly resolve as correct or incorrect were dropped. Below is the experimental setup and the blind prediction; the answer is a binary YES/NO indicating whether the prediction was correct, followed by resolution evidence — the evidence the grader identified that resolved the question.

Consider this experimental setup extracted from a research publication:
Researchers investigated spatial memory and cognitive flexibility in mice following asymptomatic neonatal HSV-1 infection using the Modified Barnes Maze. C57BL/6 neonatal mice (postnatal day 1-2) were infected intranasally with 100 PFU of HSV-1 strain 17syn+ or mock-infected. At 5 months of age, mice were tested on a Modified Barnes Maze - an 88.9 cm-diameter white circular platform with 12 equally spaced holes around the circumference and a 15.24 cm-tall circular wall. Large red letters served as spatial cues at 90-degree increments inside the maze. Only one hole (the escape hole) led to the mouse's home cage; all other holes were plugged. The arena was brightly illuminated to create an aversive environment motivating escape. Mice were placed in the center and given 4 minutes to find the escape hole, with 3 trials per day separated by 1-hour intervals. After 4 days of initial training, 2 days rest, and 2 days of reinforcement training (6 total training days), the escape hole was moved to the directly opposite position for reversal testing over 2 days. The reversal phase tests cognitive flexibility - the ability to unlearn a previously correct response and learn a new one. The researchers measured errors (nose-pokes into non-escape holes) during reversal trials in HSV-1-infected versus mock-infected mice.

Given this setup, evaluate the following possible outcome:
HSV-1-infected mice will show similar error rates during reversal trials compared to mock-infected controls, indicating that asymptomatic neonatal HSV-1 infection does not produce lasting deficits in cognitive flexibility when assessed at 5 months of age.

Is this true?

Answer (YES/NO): NO